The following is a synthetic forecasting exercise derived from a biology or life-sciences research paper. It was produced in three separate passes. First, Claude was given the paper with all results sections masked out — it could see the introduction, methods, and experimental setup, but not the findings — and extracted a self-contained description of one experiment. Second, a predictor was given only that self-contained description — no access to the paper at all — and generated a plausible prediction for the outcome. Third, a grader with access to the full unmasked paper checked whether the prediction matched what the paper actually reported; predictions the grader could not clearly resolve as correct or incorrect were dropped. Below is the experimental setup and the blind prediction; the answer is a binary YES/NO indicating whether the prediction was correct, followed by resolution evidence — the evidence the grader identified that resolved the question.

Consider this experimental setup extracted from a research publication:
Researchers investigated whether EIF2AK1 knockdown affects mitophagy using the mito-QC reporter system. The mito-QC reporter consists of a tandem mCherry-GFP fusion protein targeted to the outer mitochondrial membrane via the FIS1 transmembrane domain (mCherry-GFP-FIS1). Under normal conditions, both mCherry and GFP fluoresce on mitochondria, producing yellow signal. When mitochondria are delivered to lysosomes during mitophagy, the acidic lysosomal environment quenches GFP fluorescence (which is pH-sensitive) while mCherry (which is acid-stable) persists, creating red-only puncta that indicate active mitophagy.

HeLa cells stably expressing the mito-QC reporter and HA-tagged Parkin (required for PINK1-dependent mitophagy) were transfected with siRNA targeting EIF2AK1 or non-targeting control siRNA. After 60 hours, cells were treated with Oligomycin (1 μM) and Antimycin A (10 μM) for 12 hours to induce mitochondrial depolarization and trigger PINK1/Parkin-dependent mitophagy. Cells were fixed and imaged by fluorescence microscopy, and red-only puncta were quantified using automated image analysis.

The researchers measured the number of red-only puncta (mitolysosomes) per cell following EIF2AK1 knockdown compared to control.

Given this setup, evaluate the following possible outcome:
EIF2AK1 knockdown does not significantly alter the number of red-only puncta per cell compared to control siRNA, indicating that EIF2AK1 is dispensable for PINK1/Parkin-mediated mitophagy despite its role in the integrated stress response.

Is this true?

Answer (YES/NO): NO